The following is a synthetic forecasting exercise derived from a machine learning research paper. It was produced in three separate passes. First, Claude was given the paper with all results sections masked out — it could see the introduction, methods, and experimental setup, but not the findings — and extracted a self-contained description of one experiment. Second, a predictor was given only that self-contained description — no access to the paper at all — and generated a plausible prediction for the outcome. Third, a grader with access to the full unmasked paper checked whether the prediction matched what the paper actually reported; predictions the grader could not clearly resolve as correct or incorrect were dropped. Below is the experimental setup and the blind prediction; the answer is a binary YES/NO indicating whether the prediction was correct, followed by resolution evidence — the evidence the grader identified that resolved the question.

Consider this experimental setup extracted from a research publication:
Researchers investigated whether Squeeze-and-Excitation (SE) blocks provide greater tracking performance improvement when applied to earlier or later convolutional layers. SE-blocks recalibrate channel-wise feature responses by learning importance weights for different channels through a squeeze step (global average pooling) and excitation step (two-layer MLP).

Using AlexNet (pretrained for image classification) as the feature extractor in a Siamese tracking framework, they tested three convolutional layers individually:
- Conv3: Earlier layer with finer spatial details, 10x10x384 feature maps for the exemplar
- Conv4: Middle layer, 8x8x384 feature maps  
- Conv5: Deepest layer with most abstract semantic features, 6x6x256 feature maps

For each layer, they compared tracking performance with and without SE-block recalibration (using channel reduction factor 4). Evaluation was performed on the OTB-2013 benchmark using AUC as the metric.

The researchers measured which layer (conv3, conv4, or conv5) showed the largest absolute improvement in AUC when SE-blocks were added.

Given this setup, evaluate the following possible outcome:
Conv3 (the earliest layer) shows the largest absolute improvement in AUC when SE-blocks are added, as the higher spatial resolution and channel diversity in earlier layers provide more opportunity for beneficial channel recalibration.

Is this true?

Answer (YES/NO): YES